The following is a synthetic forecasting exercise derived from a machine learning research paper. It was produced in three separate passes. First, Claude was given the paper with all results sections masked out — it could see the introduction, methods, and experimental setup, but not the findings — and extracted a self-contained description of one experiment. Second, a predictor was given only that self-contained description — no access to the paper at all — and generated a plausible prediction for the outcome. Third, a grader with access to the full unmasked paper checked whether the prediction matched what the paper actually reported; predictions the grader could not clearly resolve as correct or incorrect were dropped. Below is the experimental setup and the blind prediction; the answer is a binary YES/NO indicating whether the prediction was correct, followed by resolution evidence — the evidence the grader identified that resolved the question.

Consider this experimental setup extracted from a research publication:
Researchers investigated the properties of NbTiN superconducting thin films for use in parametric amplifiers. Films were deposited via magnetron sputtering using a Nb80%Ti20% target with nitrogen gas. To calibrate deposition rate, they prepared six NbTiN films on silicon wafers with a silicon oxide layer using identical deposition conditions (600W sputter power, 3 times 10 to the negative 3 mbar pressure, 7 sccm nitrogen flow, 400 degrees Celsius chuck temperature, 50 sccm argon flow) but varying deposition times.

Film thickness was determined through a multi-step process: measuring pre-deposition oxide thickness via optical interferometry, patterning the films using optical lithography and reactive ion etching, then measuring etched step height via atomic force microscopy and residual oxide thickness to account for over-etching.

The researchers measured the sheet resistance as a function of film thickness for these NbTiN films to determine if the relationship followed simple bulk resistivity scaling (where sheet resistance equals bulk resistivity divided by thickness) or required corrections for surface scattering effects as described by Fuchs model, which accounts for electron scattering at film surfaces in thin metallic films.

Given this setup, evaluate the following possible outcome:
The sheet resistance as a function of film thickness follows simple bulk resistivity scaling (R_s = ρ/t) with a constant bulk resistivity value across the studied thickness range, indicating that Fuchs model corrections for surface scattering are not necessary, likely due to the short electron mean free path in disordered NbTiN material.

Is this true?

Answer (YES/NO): NO